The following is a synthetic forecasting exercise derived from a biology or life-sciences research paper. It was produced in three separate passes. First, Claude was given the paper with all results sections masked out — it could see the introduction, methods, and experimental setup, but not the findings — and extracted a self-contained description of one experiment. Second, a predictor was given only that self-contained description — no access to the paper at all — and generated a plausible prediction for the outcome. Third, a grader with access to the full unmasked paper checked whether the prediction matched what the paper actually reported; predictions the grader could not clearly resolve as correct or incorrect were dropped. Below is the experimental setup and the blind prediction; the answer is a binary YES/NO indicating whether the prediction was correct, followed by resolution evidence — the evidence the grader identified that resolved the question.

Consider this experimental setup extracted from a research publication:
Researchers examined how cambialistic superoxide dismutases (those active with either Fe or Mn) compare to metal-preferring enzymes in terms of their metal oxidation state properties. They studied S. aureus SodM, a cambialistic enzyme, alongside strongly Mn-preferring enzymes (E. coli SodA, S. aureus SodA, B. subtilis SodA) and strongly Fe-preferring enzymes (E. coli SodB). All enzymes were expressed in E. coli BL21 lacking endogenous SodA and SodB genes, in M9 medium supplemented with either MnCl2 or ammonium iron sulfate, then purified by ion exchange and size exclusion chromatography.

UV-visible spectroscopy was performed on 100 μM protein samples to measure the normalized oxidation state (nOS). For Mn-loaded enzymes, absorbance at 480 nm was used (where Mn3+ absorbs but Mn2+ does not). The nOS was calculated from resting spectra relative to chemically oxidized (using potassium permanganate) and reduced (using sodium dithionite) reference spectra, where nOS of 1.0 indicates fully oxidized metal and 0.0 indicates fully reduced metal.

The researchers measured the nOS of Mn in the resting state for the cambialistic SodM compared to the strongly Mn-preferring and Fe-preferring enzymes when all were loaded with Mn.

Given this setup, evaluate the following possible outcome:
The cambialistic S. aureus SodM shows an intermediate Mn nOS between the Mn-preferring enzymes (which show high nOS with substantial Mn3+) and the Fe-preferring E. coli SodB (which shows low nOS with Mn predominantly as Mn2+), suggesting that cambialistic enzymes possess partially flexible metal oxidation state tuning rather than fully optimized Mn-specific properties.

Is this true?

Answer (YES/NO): YES